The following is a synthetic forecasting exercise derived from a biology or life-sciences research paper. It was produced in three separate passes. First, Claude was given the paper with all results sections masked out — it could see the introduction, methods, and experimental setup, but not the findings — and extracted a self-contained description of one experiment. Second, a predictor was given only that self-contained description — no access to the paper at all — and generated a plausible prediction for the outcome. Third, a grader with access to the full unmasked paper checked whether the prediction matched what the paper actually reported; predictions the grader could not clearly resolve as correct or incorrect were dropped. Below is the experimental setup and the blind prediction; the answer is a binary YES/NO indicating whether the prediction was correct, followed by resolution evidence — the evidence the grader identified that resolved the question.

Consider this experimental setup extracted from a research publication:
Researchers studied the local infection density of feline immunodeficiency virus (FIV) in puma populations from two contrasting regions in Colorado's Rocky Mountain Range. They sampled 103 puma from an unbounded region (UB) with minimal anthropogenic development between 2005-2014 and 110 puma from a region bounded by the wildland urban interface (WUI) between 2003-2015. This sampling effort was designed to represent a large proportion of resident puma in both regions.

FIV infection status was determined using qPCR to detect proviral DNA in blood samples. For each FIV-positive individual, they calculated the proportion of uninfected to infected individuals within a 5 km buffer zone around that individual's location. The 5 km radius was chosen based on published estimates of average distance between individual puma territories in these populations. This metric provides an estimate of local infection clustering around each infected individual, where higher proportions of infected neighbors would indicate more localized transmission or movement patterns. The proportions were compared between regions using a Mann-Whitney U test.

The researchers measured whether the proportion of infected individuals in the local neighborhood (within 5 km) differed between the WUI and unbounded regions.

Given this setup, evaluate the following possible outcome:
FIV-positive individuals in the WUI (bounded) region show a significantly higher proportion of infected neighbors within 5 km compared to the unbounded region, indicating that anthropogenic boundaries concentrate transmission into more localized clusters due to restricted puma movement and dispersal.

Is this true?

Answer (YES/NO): YES